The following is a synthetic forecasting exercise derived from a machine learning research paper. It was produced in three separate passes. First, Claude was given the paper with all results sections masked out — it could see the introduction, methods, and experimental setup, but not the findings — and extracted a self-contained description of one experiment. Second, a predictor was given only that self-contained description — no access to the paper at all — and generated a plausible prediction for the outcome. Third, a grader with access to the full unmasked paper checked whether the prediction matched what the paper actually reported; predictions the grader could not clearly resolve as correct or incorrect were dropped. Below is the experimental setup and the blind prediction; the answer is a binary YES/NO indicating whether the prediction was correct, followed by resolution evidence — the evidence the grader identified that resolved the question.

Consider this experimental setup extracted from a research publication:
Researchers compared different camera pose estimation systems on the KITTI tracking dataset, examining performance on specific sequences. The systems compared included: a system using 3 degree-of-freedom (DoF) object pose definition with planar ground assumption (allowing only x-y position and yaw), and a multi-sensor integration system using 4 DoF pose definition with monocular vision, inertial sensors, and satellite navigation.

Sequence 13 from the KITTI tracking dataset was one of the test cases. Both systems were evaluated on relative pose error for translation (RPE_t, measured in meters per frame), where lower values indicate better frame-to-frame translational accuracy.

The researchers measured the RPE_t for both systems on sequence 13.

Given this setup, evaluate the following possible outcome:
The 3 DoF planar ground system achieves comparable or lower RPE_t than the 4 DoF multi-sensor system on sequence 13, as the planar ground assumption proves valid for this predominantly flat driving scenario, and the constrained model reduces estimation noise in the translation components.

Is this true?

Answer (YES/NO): YES